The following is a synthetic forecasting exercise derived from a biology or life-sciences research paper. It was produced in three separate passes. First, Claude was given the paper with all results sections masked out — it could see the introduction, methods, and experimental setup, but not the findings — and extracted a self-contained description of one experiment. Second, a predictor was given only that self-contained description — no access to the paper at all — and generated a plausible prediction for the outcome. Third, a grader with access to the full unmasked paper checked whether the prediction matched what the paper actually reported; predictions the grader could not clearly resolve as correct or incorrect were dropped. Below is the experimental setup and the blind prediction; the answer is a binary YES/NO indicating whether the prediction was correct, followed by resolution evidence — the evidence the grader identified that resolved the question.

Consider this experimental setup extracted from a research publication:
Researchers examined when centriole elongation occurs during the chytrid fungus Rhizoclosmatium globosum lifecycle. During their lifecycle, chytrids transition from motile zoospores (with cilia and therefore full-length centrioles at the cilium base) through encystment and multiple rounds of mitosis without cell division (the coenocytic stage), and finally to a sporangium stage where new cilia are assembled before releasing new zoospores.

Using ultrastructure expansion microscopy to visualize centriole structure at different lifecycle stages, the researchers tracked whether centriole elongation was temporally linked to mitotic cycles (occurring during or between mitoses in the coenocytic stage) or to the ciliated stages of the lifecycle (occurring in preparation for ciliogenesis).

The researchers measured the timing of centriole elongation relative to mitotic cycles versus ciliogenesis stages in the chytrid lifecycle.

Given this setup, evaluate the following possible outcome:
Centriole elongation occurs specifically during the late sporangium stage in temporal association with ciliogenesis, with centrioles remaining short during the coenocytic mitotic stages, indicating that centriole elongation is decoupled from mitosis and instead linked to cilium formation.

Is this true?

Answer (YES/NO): YES